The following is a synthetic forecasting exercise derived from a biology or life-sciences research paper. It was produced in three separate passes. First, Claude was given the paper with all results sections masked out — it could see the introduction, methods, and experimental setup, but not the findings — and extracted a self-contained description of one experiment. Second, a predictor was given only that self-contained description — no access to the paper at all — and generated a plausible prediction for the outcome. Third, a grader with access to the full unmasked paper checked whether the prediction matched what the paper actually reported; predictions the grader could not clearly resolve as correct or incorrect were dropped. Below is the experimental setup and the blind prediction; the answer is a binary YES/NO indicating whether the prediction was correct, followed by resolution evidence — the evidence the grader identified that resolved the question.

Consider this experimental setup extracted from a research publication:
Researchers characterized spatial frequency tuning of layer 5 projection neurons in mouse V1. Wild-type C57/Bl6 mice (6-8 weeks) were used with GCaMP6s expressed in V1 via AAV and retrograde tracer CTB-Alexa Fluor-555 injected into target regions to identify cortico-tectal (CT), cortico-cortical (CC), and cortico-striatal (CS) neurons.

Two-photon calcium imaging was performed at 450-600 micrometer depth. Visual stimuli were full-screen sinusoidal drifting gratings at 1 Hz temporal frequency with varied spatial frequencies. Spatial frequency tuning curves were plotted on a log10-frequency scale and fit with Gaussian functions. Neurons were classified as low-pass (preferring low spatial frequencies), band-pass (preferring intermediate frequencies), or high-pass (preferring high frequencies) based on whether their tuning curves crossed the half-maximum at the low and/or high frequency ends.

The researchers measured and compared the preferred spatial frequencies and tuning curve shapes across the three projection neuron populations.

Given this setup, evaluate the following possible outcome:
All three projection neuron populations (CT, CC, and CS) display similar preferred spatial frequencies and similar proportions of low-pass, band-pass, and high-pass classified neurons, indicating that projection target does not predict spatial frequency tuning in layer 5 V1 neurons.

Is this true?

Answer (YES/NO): NO